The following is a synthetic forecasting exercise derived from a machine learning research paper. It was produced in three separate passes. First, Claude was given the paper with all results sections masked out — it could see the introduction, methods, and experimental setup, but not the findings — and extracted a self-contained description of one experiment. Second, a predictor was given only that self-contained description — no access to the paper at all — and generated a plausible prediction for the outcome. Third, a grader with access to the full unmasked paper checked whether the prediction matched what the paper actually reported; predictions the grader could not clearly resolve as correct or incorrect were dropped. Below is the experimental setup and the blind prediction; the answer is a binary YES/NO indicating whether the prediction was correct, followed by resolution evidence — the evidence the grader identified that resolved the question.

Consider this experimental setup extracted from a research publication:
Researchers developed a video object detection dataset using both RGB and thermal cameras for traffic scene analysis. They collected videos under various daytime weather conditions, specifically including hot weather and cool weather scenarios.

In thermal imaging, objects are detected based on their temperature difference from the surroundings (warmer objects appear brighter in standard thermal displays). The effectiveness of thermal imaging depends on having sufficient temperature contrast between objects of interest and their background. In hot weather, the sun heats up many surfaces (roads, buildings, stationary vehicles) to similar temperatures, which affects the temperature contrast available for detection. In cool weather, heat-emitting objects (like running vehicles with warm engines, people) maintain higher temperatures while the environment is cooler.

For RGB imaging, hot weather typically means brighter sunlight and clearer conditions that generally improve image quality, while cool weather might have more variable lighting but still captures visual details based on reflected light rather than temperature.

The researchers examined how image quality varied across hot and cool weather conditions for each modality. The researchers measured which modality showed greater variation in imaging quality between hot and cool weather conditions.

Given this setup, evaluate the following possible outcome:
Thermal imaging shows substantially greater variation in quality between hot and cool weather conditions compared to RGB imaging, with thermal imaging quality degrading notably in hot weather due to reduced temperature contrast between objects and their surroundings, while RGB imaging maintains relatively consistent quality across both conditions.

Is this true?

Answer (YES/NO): NO